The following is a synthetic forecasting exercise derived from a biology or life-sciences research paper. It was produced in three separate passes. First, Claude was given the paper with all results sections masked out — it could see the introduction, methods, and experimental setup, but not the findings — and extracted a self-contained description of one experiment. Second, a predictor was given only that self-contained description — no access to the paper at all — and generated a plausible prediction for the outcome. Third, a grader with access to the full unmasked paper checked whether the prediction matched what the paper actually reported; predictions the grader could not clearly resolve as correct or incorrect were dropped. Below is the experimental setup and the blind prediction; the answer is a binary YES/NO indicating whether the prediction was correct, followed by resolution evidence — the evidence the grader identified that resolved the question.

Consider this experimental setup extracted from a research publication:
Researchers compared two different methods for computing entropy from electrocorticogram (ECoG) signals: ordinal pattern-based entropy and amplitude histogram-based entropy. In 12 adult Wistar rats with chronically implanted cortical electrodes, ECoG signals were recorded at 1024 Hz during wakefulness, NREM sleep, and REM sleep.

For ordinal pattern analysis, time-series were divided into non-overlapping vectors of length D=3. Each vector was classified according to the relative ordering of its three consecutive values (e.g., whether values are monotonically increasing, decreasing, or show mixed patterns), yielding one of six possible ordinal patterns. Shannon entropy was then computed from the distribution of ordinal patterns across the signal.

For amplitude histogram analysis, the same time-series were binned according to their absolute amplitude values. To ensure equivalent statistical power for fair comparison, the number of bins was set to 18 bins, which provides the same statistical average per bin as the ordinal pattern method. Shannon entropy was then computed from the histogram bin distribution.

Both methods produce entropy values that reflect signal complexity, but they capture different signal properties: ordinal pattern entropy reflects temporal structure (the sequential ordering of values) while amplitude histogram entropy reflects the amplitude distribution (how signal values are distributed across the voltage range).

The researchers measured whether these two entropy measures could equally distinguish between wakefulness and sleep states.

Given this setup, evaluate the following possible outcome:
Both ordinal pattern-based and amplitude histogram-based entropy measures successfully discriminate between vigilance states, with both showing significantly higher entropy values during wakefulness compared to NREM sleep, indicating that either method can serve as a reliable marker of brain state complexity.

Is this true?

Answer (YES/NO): NO